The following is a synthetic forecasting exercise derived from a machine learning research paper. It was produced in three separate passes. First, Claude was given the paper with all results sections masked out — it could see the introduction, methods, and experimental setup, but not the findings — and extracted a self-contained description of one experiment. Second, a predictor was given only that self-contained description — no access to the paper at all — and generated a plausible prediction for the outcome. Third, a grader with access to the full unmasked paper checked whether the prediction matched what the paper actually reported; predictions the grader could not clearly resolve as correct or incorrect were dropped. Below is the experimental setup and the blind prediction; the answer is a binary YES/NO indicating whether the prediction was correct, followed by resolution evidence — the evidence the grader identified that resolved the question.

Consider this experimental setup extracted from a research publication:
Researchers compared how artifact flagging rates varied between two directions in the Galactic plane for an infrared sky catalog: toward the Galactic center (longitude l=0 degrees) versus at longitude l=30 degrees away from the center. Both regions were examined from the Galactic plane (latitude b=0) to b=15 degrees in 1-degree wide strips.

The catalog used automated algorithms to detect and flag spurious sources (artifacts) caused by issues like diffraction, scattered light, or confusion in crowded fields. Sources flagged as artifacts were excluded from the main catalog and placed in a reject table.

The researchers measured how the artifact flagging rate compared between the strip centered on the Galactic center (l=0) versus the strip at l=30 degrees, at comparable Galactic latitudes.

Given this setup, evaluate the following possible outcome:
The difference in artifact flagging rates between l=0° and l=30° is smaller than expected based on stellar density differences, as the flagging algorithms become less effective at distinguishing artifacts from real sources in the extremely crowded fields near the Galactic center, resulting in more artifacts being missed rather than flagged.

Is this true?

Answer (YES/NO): NO